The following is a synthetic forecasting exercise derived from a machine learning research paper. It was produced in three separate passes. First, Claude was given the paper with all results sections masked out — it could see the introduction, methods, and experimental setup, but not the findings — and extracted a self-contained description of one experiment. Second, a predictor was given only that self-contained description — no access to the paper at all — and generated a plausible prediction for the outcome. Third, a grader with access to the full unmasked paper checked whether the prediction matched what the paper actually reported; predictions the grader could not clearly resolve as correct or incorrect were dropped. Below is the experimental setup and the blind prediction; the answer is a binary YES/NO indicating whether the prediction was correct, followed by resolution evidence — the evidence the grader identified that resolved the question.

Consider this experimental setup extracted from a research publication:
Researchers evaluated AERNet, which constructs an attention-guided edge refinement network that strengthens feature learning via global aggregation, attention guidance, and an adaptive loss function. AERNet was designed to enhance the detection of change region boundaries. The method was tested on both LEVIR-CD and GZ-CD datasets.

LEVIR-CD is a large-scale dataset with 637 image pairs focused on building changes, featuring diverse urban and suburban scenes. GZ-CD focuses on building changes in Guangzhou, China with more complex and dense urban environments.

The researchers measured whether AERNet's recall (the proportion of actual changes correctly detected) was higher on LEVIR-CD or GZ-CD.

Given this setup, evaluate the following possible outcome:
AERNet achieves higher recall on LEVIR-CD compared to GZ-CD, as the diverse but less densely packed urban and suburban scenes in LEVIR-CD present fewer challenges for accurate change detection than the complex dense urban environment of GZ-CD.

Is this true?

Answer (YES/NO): YES